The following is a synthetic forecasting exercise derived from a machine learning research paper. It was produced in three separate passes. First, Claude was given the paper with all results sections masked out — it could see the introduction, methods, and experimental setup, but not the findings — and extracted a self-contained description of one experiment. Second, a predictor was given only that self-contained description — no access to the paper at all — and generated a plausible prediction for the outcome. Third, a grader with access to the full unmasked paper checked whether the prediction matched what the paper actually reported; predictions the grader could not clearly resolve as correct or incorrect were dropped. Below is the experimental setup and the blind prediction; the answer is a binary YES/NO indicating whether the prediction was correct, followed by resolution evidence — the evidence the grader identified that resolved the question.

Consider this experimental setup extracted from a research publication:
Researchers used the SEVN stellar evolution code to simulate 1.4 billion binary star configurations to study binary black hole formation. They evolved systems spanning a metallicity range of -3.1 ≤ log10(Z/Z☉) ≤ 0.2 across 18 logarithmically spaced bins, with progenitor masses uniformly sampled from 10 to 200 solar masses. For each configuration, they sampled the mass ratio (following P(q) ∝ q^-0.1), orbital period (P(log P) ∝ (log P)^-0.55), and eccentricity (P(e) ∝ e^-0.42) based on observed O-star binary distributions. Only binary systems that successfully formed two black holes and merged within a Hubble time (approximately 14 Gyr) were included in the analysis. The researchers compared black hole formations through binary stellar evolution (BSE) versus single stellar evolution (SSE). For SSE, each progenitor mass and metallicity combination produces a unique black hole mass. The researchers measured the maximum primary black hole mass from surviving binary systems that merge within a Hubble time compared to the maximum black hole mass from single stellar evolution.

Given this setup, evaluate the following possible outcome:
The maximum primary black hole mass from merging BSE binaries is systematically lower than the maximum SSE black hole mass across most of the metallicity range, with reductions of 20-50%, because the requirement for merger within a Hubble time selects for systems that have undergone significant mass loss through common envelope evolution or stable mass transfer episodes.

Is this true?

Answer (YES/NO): NO